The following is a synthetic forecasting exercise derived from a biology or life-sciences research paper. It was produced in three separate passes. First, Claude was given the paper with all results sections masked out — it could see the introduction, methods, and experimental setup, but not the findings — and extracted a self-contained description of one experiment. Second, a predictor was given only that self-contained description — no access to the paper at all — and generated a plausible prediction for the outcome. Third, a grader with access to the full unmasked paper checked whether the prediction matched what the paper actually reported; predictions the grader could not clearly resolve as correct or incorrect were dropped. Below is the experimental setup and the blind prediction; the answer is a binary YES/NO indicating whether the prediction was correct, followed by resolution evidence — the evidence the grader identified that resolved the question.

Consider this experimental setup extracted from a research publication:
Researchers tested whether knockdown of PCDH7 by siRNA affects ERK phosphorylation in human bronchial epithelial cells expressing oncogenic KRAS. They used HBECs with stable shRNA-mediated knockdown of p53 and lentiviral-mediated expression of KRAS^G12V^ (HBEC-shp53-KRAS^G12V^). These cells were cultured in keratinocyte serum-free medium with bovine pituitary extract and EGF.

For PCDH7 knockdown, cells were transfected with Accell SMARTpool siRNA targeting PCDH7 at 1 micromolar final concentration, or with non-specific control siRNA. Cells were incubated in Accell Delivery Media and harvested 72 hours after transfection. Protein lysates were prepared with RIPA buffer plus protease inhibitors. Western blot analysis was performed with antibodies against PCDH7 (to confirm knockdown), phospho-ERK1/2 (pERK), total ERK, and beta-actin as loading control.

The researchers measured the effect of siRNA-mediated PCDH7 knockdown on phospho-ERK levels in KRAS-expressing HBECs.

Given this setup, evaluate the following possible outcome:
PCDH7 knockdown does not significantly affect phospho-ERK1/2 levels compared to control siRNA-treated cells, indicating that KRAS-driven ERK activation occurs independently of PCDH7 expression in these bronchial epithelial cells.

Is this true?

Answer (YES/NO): NO